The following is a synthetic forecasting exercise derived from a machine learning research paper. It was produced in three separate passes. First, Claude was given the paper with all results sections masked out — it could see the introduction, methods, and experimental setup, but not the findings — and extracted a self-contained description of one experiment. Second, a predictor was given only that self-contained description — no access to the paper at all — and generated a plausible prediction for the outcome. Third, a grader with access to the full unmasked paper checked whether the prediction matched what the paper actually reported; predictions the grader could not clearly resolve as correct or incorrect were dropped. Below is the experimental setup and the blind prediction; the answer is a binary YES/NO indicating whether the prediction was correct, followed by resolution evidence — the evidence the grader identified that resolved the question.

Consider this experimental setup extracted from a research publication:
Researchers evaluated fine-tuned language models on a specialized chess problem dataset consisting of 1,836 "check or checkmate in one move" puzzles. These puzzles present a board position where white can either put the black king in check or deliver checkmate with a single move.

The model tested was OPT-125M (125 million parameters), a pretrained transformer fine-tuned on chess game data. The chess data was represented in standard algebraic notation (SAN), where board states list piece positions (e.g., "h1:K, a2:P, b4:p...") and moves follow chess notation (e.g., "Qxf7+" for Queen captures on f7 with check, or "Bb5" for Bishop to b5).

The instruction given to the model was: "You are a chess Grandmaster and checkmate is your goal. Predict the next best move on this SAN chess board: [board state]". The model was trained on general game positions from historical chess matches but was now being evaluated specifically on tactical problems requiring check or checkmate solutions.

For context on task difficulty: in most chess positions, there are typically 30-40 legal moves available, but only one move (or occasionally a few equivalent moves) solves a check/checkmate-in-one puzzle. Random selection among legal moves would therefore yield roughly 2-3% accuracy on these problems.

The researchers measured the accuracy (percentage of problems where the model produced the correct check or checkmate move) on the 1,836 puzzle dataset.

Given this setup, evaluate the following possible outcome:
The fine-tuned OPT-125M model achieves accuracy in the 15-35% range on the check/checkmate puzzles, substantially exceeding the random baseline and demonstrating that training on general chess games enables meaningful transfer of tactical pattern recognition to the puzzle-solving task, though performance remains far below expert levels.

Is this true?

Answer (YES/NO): NO